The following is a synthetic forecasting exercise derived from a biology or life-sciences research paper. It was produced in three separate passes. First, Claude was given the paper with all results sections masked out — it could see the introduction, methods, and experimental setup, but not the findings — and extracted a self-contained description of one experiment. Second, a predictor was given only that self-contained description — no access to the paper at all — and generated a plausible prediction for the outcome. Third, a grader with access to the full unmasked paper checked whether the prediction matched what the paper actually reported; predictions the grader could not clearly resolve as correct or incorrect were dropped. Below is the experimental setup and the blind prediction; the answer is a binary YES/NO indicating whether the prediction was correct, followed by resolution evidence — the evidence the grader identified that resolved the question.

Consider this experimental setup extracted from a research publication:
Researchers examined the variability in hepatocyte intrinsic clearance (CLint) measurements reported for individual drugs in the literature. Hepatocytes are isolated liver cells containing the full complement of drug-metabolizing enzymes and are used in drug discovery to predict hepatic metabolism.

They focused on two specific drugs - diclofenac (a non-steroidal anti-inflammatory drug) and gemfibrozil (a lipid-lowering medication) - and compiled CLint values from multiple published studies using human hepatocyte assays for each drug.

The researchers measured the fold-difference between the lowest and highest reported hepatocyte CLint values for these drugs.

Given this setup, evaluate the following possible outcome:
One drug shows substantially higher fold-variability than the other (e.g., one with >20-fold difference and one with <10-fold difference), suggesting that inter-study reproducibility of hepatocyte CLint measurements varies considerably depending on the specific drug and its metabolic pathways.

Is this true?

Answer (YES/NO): NO